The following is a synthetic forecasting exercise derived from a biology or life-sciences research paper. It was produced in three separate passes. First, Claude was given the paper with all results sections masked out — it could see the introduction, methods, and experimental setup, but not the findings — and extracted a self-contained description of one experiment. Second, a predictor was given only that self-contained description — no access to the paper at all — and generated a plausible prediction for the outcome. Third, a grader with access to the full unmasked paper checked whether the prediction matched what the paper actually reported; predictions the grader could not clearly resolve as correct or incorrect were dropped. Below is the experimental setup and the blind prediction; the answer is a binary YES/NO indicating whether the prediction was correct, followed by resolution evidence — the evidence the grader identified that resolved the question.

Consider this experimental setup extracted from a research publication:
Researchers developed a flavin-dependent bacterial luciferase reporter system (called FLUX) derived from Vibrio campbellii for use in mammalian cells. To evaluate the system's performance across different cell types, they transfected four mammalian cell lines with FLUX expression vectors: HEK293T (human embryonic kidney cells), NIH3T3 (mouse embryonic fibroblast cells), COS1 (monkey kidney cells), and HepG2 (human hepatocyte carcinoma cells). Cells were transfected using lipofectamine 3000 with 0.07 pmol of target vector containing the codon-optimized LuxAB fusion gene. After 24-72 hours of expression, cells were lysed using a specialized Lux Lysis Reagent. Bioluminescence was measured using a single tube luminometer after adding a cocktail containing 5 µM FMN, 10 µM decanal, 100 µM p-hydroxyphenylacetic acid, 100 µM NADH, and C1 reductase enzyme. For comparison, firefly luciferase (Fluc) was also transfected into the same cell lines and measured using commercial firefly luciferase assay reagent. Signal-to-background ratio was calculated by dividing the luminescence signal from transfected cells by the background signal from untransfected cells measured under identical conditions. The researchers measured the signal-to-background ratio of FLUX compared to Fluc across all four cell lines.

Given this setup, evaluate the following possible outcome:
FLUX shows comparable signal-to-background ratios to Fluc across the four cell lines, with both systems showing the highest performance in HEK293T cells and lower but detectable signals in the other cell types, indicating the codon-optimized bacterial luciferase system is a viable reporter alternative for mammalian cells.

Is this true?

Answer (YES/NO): NO